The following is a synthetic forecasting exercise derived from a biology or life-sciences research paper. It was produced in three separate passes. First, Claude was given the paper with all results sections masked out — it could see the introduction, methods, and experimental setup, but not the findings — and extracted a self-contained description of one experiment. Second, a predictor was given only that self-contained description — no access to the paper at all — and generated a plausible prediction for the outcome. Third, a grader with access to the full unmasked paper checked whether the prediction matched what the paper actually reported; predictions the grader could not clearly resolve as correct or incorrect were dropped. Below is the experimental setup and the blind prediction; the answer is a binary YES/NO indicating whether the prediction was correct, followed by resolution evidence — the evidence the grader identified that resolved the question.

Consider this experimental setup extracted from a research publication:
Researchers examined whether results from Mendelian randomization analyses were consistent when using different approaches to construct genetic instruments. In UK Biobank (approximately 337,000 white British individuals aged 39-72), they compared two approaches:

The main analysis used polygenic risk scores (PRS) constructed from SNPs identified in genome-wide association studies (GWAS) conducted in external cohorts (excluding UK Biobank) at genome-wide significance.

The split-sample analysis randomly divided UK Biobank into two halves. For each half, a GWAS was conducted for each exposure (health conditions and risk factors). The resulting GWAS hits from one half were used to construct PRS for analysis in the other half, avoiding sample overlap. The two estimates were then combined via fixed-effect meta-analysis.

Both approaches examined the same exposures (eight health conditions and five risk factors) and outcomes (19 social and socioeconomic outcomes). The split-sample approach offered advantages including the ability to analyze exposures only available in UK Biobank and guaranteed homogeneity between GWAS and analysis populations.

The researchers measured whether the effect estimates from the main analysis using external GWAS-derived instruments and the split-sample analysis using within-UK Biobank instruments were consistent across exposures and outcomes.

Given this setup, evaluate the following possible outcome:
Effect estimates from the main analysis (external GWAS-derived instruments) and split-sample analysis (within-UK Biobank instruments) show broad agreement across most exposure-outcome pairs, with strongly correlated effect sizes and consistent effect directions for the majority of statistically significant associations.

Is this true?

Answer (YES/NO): YES